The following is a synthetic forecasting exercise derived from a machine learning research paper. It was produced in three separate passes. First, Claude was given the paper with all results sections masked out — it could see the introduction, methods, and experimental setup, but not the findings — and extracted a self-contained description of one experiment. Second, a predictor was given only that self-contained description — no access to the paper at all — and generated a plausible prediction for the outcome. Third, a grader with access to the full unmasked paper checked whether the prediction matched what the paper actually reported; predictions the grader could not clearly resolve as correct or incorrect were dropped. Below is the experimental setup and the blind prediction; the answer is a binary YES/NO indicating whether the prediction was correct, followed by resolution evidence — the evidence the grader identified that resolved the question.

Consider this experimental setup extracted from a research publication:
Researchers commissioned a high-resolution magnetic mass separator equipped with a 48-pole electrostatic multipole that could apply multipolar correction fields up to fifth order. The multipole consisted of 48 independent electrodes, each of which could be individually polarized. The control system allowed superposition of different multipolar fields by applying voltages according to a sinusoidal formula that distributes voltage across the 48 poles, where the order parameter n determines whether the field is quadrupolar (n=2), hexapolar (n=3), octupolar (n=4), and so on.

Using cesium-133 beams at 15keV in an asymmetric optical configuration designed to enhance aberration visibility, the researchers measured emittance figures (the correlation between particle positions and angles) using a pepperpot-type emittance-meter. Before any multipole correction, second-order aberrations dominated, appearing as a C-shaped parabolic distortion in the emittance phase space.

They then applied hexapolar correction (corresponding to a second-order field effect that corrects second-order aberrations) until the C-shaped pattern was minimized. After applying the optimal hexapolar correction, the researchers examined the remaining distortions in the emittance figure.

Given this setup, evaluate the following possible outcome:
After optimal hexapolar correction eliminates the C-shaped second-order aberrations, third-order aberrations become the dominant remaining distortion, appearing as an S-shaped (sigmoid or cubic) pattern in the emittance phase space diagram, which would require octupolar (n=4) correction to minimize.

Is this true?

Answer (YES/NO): YES